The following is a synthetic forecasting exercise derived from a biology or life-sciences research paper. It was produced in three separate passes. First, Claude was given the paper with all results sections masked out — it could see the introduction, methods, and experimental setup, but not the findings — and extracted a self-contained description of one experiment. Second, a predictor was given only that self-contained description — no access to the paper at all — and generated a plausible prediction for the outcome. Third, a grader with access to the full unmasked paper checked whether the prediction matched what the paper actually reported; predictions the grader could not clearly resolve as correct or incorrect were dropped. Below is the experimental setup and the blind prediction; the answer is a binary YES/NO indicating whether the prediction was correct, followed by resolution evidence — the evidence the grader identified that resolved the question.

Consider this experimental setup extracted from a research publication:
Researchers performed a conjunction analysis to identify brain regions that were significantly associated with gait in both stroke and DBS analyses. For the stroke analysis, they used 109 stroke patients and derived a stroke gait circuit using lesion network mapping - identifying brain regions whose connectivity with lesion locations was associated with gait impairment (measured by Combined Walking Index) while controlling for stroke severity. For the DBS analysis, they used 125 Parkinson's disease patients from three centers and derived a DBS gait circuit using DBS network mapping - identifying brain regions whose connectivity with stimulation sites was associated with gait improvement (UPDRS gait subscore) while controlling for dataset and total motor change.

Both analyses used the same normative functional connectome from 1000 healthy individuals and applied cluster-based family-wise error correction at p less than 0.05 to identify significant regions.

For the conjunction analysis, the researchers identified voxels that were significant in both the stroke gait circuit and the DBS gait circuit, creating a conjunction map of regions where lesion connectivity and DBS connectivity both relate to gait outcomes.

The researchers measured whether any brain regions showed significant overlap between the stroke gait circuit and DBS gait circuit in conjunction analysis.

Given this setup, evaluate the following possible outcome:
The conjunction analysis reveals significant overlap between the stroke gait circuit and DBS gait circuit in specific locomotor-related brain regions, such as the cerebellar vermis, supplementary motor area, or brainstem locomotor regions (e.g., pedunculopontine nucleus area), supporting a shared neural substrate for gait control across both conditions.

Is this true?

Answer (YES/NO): YES